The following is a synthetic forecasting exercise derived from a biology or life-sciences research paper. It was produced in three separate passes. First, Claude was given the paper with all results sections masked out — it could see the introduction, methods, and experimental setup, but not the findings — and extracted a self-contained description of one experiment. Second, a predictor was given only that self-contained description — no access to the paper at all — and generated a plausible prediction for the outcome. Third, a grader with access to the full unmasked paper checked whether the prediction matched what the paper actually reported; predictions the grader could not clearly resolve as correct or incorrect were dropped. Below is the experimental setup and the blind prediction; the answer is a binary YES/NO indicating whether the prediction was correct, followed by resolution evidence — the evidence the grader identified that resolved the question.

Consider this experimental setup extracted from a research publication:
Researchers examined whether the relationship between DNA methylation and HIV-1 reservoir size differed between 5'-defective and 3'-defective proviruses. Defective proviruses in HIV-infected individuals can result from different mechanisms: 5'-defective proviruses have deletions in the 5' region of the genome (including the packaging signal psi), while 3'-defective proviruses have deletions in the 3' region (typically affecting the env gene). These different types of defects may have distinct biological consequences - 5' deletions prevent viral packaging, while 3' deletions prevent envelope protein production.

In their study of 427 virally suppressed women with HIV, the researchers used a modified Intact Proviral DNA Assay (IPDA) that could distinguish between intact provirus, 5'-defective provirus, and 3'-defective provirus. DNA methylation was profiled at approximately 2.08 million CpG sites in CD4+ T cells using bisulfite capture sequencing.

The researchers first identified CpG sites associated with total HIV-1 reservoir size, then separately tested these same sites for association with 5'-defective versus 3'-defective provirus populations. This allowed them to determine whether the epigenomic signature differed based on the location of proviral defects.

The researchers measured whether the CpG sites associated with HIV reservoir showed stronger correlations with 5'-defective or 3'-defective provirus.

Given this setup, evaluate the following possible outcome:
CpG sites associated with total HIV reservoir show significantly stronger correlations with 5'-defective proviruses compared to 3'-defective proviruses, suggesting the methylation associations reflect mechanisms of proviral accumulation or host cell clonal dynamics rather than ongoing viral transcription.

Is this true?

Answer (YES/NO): NO